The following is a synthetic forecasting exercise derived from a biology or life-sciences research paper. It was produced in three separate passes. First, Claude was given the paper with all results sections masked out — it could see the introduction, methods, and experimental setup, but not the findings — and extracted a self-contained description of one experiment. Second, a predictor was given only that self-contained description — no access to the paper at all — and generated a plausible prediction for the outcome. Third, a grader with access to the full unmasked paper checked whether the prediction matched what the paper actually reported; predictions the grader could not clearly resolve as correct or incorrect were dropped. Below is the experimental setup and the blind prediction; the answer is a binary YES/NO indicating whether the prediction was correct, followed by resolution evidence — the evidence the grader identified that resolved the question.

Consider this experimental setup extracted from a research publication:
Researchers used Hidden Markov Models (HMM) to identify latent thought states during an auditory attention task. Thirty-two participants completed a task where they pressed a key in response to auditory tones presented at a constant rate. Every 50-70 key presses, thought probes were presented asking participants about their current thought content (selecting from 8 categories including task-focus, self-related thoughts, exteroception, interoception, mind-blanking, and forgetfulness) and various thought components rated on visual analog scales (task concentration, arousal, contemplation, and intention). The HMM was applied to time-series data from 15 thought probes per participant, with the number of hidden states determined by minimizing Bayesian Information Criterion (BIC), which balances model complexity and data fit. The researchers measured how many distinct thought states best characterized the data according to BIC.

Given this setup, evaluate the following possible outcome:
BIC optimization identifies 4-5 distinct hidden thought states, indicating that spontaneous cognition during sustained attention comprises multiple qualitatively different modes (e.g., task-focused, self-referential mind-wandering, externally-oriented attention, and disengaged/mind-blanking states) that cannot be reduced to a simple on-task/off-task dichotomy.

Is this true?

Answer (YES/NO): NO